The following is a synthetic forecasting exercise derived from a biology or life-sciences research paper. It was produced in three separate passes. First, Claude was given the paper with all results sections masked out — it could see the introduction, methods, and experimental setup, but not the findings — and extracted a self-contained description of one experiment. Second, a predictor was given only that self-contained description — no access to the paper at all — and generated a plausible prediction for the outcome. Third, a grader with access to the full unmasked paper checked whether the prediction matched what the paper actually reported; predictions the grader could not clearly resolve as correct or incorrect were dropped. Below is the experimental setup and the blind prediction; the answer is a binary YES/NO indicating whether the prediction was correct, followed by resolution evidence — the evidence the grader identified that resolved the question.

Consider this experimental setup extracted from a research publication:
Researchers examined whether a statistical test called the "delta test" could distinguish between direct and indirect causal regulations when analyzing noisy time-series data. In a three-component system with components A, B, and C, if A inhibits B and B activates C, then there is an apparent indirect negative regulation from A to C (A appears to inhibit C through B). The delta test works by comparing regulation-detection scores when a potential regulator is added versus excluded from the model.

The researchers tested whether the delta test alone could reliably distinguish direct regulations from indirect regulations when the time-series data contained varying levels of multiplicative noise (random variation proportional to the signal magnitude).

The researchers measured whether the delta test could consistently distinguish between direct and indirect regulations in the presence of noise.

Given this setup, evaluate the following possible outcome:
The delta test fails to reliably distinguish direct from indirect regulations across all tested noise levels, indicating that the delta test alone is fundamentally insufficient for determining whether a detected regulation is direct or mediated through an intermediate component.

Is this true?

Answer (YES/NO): NO